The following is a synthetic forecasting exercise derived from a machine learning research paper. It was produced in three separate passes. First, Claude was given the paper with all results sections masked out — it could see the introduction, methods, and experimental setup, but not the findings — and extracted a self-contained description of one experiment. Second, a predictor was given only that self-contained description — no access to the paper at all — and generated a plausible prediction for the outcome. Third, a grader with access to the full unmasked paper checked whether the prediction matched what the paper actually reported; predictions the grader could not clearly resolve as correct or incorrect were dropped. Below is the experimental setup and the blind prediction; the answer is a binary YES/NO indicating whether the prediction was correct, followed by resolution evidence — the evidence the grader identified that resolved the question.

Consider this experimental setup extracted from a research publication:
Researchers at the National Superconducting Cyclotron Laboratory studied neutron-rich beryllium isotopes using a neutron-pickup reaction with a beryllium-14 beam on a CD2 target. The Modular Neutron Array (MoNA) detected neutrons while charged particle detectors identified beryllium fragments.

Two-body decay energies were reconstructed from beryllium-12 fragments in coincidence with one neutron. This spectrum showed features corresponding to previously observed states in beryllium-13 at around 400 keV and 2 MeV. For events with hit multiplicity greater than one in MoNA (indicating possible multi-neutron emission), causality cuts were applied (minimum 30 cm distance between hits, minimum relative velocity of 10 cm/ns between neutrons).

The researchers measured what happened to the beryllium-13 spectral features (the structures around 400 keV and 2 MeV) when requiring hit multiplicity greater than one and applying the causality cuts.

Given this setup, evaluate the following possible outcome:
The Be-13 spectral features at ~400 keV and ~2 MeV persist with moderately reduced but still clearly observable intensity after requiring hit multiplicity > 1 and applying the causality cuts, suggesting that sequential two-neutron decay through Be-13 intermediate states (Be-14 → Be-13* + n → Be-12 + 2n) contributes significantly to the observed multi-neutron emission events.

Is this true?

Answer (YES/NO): NO